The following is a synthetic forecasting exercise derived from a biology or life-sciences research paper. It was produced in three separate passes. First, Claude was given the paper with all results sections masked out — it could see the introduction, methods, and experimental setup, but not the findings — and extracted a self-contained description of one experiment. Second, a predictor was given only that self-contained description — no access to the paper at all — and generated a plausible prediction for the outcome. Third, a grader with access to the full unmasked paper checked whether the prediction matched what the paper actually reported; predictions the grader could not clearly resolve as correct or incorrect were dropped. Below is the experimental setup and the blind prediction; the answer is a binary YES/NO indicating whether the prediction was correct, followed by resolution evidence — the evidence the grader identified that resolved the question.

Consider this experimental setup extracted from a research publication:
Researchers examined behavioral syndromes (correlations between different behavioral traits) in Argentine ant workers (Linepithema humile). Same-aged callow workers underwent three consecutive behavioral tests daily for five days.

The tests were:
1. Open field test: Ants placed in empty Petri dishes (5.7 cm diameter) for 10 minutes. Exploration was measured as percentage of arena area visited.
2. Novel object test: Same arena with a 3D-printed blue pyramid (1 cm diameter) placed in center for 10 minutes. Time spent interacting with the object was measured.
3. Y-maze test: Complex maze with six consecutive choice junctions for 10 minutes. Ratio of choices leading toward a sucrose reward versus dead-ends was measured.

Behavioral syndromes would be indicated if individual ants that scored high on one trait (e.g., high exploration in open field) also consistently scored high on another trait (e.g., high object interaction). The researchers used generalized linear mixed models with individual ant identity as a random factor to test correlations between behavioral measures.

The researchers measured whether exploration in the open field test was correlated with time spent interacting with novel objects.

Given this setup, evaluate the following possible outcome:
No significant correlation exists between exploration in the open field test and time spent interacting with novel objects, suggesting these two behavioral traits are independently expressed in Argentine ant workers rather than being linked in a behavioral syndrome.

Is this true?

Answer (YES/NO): NO